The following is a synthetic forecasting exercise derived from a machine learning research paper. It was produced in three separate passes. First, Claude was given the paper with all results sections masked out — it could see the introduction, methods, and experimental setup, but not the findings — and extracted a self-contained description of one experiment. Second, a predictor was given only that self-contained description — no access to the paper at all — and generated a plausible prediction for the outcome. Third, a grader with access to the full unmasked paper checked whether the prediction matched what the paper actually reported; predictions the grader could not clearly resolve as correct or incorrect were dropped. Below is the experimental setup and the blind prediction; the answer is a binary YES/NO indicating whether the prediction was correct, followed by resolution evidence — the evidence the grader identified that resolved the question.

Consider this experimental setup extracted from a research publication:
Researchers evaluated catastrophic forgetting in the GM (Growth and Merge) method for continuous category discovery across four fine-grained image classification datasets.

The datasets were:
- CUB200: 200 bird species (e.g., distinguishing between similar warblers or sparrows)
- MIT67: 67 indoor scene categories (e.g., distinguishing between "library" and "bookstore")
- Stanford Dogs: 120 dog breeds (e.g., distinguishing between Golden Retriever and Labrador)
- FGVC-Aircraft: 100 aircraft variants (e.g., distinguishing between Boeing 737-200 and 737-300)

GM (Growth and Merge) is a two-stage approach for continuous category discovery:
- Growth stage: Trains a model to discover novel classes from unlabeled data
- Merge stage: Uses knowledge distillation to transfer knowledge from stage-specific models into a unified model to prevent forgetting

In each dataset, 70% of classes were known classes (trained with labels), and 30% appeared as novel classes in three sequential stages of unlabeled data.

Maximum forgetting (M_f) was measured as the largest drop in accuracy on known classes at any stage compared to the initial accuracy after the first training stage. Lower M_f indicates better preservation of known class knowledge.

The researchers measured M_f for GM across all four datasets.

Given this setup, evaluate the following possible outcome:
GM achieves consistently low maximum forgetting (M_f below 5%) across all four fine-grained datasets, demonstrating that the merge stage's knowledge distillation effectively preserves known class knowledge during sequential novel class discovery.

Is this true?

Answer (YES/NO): NO